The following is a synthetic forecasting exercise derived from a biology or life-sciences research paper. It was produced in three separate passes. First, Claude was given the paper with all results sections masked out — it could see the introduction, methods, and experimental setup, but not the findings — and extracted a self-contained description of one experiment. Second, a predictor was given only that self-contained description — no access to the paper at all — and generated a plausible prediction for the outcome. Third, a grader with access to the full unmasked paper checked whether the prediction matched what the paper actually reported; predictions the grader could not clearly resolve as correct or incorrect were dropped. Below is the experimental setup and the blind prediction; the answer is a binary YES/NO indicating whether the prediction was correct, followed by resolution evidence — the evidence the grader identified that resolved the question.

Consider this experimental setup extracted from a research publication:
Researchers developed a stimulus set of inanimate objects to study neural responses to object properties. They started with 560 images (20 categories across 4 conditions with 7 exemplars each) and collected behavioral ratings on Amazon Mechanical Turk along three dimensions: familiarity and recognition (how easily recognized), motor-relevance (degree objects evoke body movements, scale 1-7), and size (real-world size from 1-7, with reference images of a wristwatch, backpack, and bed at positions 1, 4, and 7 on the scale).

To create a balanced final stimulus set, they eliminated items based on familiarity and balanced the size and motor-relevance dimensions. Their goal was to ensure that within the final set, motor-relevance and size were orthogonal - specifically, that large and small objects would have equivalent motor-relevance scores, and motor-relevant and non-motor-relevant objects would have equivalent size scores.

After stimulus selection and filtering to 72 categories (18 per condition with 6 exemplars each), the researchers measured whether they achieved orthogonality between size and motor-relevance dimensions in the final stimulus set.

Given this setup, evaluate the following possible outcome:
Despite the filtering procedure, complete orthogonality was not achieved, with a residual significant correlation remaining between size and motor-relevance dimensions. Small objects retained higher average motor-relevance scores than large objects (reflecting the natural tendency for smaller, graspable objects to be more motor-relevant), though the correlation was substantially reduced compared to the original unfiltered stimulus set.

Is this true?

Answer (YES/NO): NO